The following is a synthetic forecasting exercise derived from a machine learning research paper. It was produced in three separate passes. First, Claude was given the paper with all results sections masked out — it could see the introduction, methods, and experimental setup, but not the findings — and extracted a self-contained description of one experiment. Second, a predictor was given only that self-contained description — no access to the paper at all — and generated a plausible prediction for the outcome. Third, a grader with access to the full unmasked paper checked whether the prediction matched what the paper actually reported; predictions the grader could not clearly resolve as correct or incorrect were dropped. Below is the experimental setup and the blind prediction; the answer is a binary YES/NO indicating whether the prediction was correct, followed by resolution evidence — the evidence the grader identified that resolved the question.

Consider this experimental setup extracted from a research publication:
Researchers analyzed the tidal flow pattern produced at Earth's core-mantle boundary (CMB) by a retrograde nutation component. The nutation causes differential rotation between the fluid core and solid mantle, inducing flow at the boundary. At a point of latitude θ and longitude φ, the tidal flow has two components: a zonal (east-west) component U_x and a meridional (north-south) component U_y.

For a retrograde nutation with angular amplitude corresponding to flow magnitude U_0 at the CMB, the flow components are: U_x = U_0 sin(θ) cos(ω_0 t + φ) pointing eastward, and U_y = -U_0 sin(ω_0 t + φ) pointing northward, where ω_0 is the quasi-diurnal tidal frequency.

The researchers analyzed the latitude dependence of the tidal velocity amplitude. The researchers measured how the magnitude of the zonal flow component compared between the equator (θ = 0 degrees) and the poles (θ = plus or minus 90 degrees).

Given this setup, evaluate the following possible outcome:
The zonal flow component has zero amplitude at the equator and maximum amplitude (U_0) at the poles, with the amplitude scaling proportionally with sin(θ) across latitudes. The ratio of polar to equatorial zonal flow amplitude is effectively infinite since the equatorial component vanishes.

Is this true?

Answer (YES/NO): YES